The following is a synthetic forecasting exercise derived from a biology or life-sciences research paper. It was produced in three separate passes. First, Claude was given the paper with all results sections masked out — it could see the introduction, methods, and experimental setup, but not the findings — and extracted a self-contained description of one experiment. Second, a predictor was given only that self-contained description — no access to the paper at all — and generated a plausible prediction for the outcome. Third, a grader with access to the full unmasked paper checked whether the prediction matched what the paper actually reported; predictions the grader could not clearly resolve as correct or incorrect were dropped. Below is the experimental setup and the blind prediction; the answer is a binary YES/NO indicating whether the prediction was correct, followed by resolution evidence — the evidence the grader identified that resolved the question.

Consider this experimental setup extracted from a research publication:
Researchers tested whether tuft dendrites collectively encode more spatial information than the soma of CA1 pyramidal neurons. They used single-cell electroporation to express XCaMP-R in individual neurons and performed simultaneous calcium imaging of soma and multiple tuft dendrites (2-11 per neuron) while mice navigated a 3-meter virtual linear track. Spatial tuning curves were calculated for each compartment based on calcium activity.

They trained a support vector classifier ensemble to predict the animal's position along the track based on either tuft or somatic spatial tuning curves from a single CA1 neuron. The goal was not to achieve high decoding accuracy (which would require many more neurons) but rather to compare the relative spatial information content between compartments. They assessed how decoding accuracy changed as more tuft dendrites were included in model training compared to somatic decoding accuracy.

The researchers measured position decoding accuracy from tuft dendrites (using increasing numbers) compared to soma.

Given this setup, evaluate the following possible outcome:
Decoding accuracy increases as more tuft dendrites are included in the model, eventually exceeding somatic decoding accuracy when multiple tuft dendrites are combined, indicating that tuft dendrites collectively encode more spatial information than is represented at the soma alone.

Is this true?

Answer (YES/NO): YES